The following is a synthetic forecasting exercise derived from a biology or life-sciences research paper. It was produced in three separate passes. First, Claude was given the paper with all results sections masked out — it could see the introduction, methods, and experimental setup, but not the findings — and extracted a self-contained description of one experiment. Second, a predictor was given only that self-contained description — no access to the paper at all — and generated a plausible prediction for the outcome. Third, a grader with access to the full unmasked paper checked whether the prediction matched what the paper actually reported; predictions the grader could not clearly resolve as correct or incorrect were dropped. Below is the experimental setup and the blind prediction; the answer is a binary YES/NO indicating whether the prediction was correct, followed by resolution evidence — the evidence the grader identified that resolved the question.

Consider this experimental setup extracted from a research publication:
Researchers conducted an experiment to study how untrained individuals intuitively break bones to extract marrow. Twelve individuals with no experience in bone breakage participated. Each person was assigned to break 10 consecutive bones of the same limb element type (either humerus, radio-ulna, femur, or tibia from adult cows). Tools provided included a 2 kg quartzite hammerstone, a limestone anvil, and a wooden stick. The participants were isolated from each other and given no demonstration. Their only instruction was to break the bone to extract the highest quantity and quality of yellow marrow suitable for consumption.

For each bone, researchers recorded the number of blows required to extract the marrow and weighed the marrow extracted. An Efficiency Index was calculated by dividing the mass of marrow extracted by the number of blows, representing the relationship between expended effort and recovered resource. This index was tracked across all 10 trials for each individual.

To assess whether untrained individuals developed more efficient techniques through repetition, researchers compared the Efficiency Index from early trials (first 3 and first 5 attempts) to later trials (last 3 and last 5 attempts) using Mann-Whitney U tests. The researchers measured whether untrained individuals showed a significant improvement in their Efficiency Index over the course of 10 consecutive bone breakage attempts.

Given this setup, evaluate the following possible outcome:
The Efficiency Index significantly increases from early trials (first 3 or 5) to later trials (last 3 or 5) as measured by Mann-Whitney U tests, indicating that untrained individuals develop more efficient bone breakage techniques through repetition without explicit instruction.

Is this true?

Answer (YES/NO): NO